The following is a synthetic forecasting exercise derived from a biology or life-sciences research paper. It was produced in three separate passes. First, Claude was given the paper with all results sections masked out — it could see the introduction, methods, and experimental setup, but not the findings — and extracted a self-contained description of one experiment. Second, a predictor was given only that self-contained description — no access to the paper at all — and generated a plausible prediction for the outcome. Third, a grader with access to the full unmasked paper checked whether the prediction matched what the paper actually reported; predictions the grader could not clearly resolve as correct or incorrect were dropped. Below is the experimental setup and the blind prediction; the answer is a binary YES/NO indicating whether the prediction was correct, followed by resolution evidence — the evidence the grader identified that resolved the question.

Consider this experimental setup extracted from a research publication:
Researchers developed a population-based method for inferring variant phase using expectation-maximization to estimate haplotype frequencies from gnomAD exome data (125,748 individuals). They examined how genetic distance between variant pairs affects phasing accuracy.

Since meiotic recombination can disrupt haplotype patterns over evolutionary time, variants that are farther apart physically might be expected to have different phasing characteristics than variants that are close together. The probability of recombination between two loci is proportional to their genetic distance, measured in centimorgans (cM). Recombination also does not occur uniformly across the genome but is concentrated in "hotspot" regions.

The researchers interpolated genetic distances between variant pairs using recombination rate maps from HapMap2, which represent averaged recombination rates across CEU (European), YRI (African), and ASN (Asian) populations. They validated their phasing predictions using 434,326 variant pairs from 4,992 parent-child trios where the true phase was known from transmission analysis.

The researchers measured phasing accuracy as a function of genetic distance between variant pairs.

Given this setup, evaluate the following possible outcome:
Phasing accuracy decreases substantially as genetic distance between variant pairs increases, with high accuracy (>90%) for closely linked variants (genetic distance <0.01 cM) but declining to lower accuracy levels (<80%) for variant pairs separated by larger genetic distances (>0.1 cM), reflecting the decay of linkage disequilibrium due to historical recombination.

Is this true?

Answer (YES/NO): NO